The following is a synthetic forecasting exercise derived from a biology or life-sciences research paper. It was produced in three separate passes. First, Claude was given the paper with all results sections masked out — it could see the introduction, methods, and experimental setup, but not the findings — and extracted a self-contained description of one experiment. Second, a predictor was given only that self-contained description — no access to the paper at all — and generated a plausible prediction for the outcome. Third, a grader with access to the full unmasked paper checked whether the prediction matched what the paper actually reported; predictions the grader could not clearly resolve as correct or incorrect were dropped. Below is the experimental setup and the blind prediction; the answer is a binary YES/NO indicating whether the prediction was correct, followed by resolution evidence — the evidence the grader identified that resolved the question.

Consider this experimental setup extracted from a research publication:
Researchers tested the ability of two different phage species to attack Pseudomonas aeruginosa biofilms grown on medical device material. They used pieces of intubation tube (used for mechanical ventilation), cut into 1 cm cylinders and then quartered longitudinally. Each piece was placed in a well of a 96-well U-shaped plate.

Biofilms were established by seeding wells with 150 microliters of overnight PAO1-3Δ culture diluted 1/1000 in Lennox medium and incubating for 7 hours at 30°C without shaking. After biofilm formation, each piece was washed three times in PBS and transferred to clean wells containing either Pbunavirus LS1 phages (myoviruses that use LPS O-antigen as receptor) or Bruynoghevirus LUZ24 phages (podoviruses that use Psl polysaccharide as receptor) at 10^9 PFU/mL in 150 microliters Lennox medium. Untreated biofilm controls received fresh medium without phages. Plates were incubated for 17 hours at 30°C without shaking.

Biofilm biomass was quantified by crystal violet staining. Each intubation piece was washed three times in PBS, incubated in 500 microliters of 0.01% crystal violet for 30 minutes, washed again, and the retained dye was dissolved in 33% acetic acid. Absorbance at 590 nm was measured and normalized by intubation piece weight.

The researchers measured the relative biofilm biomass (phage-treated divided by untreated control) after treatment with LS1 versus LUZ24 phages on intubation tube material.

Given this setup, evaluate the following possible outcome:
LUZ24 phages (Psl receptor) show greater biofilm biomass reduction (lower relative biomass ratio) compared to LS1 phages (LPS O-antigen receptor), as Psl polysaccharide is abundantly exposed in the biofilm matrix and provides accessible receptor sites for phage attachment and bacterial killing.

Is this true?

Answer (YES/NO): YES